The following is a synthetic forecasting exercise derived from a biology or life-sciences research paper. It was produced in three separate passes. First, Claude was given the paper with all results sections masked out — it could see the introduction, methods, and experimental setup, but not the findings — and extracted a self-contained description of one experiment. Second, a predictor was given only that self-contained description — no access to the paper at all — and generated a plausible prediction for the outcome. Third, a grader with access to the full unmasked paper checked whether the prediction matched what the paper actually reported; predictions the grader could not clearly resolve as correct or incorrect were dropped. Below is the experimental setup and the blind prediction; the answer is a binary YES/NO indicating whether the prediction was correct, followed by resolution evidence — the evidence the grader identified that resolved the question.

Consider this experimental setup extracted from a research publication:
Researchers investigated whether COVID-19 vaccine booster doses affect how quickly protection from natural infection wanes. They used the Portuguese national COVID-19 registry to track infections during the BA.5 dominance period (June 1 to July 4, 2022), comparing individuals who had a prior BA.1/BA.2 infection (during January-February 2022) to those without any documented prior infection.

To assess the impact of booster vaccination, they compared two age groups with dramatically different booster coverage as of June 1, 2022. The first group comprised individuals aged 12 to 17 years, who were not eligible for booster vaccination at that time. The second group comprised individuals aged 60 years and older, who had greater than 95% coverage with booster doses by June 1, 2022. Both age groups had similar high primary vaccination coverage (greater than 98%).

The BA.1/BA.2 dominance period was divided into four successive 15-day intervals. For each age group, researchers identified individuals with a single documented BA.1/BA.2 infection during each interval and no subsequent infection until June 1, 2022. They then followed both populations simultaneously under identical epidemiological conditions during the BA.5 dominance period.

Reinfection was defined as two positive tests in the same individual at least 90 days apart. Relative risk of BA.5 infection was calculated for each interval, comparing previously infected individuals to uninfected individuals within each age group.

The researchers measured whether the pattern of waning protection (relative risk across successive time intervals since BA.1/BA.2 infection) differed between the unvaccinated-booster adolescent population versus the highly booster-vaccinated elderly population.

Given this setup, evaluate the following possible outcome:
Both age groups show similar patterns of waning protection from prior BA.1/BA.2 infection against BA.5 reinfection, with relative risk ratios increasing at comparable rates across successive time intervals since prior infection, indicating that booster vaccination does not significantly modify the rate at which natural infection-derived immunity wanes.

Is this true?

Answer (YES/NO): YES